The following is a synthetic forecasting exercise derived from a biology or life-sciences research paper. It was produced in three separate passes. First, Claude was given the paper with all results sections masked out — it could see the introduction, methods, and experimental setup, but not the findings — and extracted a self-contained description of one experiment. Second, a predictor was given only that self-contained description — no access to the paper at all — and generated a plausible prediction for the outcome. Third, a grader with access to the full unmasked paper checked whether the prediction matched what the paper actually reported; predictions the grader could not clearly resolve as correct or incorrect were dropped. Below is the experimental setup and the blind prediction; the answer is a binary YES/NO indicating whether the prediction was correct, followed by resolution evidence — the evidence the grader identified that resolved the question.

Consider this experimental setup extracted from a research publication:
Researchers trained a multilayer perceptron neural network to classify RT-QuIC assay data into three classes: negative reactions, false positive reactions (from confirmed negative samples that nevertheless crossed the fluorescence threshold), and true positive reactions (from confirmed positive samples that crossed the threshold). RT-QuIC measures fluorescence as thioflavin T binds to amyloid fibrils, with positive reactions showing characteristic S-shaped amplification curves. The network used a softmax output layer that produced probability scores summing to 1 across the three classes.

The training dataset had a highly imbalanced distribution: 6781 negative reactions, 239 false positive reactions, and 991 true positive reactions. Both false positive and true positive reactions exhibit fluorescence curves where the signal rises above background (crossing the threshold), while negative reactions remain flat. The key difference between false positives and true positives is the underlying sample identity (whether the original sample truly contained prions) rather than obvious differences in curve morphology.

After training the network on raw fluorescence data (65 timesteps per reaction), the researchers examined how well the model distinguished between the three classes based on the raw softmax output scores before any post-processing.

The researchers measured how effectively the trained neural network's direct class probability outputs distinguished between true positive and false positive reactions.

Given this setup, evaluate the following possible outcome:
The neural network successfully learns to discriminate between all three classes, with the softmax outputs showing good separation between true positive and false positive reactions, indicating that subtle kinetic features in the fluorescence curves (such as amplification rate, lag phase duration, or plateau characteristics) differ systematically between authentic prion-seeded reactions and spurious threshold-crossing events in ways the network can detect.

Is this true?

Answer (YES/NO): NO